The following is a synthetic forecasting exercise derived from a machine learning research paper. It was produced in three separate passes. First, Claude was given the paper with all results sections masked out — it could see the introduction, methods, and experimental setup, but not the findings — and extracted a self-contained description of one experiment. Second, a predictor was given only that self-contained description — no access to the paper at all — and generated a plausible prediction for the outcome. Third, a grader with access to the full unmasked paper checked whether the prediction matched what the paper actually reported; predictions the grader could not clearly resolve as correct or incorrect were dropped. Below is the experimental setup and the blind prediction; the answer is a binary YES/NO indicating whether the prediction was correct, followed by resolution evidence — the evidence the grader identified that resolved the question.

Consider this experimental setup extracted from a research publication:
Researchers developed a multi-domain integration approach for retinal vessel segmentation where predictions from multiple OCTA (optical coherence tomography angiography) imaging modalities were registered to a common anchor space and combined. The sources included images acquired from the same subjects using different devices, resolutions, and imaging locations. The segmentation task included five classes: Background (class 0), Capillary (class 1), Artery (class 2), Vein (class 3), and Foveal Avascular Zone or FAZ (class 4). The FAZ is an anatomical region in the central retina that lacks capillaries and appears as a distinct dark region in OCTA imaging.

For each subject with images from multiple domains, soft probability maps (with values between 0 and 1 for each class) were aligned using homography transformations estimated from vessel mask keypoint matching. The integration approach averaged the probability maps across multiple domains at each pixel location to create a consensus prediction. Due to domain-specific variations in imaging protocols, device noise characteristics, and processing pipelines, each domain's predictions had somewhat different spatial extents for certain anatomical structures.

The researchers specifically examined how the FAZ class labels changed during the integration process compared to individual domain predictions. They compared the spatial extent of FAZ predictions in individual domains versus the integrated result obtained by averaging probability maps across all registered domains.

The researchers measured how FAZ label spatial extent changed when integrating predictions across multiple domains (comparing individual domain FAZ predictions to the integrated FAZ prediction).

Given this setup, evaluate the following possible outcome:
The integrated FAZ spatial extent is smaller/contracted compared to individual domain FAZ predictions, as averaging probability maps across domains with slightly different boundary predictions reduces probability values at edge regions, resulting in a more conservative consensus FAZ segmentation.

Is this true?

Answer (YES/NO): YES